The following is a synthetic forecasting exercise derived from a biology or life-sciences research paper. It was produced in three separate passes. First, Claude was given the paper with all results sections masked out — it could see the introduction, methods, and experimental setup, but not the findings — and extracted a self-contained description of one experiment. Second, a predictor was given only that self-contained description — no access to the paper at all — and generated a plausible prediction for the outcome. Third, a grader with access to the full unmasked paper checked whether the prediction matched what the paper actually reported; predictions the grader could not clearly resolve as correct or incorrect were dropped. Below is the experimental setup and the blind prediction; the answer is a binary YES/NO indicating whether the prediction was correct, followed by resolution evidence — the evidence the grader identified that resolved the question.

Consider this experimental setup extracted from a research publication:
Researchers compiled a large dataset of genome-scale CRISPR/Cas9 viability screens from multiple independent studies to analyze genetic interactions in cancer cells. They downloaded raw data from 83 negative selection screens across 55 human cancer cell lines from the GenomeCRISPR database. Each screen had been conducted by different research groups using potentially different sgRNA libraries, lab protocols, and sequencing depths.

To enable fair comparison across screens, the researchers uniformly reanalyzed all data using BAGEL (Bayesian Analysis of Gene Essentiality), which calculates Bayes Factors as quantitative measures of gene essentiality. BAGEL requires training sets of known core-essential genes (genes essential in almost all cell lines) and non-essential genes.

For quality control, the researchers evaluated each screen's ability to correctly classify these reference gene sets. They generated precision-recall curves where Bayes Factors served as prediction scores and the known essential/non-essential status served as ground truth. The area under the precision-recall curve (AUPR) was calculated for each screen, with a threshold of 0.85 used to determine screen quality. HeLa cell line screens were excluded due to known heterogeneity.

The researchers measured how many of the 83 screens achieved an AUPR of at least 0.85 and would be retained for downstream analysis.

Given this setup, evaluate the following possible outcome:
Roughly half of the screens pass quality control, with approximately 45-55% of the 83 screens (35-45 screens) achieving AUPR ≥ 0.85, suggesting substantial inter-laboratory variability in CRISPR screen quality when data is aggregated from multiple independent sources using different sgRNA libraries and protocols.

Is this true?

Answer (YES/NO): NO